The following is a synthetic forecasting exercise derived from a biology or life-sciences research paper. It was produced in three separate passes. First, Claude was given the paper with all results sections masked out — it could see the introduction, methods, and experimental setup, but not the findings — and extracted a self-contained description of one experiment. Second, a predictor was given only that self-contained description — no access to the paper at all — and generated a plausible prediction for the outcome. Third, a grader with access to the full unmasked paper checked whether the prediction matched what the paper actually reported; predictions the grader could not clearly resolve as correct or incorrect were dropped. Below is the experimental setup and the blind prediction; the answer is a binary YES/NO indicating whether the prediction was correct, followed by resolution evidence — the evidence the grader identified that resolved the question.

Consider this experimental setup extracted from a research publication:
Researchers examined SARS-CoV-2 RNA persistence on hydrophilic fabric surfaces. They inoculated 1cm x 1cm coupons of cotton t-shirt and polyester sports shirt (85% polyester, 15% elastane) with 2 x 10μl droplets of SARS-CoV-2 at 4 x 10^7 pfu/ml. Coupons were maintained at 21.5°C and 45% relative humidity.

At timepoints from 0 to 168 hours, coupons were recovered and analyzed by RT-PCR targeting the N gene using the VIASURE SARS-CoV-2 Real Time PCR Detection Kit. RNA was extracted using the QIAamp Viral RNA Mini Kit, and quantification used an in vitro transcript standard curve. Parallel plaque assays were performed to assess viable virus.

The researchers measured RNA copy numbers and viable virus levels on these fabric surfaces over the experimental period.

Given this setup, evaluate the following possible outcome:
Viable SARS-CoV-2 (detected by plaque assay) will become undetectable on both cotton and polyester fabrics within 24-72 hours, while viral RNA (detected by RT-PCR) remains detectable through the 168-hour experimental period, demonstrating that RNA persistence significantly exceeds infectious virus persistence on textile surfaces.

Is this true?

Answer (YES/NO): NO